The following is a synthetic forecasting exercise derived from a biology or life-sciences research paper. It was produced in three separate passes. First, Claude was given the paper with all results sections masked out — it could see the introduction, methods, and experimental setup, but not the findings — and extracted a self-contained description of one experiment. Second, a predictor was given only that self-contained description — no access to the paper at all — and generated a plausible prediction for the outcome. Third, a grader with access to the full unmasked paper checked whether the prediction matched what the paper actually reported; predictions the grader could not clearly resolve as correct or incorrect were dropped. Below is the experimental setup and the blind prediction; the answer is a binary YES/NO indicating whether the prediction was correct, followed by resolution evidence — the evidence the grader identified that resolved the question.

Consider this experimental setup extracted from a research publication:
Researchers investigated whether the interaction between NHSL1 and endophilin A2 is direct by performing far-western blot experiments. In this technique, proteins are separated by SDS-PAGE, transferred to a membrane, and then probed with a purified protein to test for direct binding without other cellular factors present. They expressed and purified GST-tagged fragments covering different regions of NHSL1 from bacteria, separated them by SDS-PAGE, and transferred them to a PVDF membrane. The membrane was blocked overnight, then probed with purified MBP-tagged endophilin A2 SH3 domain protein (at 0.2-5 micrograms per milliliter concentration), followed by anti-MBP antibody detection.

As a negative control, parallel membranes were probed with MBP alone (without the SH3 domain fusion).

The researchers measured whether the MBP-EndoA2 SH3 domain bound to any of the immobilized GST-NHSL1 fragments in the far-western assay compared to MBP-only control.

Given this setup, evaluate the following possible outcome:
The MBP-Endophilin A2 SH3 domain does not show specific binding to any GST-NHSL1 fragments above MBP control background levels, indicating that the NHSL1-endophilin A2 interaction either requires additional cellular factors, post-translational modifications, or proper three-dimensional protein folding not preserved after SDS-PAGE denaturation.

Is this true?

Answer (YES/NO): NO